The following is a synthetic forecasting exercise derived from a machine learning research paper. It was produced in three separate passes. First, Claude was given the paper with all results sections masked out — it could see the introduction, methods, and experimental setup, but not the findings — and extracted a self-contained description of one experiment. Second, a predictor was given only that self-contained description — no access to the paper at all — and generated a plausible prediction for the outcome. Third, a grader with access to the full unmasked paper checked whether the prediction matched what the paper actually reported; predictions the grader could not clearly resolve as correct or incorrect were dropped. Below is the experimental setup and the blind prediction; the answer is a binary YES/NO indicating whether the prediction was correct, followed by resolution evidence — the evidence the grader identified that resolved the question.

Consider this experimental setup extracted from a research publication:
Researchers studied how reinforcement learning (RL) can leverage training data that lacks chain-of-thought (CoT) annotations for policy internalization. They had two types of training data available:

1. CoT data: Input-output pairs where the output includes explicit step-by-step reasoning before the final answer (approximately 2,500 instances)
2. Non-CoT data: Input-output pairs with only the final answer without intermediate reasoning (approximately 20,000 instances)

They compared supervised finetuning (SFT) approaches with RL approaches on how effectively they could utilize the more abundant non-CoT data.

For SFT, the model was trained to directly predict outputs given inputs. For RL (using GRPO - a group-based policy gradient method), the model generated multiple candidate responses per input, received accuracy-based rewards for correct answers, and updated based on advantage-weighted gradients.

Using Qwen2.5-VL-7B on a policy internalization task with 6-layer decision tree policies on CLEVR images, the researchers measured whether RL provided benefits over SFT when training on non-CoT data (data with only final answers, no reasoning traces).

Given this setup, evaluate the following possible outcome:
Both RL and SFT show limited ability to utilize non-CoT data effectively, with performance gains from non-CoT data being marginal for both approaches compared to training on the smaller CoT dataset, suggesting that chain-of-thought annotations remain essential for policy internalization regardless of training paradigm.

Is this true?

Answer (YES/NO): NO